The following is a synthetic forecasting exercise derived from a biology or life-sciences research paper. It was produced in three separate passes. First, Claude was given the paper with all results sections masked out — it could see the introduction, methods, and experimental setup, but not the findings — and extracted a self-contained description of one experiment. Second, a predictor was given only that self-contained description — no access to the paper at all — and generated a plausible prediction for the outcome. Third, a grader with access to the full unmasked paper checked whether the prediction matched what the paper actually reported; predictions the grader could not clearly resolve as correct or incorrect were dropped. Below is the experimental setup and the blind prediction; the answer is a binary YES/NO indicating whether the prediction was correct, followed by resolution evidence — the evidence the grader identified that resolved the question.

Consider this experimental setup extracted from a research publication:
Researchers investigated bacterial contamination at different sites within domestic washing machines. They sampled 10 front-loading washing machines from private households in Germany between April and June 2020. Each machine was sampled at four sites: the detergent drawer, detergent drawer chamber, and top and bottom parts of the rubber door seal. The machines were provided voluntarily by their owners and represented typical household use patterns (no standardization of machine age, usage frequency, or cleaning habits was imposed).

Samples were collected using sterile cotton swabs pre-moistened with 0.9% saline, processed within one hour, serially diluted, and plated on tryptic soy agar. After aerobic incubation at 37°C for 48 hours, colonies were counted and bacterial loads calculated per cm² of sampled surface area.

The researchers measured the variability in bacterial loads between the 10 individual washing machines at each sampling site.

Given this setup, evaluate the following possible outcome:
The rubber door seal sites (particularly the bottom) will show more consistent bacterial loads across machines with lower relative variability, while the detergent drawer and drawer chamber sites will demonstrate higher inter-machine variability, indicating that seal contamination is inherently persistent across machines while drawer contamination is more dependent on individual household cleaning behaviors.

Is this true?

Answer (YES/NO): NO